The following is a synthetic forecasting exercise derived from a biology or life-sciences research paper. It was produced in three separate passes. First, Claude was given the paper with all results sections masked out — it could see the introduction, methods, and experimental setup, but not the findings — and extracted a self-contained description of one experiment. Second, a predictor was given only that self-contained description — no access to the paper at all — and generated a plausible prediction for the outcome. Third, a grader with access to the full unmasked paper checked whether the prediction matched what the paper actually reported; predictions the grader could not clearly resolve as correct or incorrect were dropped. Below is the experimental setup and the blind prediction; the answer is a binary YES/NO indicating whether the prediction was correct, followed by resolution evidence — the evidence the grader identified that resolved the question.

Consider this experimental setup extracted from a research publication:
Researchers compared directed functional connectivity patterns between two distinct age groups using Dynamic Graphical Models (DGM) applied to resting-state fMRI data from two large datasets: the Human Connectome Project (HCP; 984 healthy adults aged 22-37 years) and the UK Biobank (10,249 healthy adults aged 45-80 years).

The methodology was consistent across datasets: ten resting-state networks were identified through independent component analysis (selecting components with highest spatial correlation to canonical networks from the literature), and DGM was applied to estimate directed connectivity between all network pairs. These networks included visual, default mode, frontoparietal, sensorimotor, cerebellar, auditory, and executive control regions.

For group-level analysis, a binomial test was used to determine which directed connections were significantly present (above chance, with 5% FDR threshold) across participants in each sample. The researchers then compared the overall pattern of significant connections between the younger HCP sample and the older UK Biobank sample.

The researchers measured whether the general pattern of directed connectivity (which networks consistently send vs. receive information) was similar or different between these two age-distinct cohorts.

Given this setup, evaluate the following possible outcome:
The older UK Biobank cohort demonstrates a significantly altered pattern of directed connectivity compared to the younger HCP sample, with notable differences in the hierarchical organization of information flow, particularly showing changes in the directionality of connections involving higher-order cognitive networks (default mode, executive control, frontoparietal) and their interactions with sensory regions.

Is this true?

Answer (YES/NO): NO